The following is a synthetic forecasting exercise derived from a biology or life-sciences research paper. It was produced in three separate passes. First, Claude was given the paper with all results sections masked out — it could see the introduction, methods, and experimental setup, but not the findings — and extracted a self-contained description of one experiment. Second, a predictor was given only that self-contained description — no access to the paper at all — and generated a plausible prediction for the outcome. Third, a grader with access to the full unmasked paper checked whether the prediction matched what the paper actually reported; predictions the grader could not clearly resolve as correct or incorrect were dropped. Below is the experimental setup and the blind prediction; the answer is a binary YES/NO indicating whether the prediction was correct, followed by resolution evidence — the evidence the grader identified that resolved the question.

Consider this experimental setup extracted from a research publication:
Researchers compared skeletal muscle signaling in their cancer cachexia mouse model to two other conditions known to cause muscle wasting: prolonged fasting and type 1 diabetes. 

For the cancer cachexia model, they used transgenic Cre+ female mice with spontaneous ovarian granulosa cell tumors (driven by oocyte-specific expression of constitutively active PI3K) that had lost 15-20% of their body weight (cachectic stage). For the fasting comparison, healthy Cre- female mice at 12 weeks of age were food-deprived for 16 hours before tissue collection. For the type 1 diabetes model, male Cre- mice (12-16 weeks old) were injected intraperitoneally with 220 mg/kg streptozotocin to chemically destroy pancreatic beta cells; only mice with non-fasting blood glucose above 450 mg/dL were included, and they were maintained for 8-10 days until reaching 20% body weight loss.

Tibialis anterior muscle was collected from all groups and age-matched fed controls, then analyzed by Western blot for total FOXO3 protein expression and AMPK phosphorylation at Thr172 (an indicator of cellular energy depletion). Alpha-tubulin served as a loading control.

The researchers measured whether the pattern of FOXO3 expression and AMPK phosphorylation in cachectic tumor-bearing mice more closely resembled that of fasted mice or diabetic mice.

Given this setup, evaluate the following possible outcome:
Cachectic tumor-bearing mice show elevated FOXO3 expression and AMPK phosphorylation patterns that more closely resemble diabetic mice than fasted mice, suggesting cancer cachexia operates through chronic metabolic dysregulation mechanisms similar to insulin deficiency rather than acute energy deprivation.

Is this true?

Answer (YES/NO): NO